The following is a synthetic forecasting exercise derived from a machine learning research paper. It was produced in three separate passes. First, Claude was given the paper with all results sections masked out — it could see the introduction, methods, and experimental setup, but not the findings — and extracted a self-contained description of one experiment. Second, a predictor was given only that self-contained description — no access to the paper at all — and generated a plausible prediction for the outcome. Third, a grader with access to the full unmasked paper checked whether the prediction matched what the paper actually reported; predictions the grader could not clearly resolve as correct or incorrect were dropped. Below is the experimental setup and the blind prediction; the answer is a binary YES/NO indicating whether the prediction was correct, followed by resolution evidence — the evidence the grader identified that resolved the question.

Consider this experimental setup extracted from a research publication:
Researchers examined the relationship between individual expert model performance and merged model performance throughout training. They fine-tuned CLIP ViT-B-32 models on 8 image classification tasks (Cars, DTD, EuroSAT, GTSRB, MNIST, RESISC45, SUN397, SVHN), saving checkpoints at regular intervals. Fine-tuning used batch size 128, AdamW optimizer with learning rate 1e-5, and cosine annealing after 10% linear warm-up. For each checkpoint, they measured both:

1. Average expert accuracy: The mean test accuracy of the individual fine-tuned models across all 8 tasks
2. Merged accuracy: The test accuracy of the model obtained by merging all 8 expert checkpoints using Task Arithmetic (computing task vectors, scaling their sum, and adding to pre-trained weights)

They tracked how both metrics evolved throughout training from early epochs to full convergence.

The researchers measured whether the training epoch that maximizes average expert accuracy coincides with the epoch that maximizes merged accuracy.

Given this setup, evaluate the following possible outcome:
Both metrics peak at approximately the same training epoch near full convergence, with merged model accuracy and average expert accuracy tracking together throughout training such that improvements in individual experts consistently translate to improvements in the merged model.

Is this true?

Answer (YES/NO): NO